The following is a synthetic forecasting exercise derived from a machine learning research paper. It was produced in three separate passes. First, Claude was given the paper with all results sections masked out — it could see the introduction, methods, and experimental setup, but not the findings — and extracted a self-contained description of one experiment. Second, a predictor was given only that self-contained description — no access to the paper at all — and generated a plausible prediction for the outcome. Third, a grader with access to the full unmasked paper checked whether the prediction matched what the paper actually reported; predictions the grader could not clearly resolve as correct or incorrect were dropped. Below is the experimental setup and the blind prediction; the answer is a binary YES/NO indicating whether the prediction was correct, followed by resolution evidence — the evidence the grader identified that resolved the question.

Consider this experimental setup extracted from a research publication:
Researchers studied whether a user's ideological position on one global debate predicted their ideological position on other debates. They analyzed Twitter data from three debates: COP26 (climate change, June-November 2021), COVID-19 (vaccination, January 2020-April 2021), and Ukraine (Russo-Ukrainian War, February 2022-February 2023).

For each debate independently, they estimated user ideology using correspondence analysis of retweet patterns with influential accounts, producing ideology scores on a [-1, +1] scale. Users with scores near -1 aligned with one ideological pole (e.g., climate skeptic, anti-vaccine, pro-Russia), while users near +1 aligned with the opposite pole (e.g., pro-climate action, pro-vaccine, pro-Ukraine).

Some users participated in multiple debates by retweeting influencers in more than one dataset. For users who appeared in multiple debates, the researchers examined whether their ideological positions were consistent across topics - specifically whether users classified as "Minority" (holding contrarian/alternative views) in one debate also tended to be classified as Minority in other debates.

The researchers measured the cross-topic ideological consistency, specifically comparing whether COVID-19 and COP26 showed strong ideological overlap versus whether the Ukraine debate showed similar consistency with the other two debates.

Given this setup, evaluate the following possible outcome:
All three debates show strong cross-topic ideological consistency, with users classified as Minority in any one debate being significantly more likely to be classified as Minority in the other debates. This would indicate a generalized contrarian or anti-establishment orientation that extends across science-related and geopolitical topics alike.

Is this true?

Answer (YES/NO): NO